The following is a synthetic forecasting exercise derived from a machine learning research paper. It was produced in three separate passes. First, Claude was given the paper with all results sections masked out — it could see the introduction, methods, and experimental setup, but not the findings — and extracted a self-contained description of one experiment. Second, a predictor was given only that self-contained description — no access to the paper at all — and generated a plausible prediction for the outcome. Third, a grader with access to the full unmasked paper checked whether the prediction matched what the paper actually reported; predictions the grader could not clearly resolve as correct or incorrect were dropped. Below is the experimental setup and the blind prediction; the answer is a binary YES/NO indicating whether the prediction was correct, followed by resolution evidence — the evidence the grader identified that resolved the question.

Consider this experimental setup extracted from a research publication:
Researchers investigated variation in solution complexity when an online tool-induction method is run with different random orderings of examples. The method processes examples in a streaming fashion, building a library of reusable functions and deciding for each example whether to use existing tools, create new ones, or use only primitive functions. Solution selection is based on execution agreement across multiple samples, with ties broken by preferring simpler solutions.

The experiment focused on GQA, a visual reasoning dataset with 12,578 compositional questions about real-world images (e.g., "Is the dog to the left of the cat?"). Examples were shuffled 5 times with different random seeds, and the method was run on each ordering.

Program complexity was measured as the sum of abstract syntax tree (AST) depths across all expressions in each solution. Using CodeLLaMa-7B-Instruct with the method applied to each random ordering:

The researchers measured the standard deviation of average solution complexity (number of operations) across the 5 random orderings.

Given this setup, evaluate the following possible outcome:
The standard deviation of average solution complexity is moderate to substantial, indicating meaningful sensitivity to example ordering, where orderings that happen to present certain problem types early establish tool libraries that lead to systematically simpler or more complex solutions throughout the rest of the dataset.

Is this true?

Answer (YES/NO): NO